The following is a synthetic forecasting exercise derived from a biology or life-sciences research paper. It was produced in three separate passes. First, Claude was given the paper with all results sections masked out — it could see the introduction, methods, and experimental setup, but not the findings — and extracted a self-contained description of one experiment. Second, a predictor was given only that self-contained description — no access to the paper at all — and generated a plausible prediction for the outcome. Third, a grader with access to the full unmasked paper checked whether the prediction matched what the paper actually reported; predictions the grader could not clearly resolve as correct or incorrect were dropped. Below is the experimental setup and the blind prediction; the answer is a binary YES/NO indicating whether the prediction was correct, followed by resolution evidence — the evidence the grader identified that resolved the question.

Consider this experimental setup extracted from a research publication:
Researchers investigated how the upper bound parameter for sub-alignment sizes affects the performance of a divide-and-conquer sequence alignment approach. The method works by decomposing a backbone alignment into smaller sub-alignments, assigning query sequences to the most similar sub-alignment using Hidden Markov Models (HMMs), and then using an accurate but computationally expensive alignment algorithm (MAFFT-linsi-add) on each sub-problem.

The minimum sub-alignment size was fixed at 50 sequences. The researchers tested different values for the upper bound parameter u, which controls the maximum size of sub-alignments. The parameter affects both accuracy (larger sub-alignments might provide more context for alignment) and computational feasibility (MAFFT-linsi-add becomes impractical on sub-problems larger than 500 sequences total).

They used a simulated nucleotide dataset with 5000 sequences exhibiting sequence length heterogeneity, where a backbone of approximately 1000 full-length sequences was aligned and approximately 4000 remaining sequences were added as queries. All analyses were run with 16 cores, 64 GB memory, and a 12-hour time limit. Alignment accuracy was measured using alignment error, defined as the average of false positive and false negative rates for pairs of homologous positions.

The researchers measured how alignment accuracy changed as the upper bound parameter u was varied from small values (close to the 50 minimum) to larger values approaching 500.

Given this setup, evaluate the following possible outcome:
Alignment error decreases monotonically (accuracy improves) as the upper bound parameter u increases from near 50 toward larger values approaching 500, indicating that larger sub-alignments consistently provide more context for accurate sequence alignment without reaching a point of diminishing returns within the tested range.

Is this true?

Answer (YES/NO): NO